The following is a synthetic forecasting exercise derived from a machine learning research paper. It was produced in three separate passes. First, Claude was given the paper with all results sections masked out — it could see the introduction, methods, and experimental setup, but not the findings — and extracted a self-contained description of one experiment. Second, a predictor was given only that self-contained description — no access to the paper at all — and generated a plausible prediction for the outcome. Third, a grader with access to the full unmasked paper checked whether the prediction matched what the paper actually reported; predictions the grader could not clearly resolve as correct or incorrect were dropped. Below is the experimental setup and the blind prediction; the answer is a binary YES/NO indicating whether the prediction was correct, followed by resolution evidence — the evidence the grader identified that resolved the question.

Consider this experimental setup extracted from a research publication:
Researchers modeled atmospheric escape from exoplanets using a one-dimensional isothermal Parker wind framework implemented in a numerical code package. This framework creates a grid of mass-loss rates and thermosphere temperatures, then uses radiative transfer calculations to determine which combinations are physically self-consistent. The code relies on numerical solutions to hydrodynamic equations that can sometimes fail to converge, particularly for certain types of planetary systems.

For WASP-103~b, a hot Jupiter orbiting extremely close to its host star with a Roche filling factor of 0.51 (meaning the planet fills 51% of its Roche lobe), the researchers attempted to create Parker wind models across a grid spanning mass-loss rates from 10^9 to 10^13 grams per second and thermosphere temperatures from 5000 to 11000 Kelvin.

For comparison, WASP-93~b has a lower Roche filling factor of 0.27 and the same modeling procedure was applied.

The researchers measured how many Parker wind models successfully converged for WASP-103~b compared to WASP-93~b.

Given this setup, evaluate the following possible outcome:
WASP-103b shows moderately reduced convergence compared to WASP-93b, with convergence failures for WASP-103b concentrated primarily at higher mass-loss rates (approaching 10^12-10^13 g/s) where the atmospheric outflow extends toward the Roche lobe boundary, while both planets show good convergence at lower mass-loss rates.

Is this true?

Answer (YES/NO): NO